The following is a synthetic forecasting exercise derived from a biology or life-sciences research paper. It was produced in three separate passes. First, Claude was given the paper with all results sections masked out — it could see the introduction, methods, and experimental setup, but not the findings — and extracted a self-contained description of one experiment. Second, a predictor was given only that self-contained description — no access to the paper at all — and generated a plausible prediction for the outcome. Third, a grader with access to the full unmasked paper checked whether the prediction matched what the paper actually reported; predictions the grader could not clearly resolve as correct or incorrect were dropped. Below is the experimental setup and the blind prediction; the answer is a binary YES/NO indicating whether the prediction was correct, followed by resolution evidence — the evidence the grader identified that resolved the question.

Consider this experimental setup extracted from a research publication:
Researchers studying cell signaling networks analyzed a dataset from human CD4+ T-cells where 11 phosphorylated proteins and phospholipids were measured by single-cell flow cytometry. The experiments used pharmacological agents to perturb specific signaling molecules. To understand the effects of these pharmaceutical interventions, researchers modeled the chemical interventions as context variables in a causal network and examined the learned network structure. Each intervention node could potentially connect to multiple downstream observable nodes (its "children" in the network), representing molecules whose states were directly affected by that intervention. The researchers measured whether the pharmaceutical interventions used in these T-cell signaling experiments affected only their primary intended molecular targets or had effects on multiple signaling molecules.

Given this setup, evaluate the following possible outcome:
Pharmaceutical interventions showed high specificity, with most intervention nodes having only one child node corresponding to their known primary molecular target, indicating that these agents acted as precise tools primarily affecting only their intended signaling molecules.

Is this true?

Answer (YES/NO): NO